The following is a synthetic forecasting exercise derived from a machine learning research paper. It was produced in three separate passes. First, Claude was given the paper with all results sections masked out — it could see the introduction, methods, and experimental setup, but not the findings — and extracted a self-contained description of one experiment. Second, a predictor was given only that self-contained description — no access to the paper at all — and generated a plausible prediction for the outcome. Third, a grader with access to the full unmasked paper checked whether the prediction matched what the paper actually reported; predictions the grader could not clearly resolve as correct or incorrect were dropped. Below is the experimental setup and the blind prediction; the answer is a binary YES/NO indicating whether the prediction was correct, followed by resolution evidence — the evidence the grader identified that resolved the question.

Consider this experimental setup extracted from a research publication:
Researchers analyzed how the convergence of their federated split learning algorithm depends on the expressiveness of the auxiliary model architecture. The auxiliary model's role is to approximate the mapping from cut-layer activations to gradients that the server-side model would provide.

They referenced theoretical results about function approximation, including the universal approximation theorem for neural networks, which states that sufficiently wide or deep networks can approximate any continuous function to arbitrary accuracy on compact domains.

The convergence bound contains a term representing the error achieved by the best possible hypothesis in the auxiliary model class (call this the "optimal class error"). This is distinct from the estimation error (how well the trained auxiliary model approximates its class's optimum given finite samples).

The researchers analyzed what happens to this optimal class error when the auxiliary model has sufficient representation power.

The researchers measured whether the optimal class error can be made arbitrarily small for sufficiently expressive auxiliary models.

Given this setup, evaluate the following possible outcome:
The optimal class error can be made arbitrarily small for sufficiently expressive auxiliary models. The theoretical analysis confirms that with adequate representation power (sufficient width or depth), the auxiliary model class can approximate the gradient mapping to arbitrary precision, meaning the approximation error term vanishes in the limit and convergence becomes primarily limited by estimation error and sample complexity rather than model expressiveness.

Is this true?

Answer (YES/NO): YES